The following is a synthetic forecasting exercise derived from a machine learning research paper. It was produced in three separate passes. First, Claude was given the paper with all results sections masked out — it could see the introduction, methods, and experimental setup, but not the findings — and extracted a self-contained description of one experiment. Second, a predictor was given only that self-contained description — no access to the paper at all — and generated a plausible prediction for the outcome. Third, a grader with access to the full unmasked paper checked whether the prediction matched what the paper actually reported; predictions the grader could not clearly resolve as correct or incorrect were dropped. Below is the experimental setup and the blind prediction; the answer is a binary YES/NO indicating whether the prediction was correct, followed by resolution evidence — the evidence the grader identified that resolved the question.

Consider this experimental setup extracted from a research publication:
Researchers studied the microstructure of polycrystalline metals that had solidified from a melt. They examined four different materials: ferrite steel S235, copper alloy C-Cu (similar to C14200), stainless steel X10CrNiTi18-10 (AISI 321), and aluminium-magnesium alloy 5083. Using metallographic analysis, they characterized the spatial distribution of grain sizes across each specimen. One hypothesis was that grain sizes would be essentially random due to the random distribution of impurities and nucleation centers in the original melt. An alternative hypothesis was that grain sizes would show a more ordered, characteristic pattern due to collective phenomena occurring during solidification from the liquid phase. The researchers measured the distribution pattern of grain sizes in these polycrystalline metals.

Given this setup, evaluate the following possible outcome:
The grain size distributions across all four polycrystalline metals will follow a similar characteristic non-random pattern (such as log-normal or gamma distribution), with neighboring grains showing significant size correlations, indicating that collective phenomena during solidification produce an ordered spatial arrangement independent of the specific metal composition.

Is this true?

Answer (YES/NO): NO